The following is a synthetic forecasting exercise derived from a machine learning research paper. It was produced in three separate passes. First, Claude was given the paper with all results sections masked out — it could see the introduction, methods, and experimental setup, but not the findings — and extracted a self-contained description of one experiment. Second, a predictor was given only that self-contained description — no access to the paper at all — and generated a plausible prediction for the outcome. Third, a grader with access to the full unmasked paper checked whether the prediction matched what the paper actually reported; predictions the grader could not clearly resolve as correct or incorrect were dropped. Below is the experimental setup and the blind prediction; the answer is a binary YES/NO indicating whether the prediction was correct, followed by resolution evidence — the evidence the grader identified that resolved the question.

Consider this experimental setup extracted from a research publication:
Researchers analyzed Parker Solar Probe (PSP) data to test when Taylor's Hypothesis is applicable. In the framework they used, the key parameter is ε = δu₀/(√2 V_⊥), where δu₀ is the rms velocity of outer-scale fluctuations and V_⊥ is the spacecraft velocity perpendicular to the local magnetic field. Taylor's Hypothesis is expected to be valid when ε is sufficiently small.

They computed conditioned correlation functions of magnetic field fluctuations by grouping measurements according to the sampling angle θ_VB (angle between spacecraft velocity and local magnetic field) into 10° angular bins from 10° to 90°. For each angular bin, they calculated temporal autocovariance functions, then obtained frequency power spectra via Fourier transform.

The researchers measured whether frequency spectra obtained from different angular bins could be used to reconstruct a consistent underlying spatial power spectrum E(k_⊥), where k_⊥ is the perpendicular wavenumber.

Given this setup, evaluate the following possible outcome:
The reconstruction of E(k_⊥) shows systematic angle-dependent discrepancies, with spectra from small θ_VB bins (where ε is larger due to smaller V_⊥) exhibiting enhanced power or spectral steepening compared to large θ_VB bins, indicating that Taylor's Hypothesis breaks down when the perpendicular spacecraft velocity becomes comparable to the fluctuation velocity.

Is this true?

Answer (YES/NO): NO